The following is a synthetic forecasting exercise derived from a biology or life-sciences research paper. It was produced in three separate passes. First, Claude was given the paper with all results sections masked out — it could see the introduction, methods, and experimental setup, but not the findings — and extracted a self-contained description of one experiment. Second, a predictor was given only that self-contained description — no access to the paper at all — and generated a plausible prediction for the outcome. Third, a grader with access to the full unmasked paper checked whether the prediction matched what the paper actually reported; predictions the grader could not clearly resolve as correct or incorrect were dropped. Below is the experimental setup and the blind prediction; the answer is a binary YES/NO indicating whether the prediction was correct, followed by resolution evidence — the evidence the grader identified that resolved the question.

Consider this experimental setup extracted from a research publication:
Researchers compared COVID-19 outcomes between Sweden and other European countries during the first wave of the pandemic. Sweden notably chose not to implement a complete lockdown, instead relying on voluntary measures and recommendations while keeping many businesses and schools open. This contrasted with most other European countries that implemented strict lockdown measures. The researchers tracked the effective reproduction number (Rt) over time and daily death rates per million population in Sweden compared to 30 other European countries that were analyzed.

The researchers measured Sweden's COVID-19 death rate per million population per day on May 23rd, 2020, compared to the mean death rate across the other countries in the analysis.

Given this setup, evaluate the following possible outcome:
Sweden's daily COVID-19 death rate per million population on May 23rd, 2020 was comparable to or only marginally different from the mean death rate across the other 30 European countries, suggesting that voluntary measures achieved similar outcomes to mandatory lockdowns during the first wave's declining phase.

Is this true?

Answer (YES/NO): NO